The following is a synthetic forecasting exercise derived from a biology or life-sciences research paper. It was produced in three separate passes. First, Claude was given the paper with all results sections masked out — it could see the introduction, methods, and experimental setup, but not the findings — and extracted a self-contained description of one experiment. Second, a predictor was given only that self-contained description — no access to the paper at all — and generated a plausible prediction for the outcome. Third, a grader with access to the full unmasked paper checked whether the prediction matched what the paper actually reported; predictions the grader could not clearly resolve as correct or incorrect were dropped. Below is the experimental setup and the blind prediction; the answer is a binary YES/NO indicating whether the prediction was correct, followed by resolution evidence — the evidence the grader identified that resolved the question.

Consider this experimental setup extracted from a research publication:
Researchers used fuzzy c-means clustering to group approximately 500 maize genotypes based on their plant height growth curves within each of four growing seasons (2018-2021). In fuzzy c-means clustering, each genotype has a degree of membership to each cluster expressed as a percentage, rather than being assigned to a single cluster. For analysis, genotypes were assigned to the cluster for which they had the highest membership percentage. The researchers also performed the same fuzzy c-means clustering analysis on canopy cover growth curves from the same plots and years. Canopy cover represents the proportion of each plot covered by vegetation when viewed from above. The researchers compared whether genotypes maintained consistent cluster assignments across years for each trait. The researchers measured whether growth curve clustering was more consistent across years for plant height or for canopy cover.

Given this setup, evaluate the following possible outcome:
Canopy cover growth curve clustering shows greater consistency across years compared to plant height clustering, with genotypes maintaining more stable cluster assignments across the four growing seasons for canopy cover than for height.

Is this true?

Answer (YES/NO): NO